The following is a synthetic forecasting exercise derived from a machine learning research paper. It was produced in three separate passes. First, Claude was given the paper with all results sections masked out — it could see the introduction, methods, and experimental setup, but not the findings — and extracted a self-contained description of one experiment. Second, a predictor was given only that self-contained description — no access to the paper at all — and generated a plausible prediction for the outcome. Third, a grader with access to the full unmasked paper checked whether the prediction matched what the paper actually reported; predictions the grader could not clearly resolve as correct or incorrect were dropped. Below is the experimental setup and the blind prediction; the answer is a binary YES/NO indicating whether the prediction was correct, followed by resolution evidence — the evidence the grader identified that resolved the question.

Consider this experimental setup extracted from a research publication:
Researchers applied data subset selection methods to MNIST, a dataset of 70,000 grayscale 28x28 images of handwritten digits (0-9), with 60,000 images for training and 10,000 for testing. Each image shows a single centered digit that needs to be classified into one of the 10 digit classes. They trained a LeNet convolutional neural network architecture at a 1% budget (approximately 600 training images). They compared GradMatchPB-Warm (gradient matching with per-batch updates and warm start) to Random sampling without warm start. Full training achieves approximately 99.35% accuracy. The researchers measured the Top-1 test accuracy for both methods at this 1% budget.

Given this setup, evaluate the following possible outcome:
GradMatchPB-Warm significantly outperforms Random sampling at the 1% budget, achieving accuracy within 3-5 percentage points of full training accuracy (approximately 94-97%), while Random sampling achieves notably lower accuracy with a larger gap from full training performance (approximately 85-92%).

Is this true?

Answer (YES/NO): NO